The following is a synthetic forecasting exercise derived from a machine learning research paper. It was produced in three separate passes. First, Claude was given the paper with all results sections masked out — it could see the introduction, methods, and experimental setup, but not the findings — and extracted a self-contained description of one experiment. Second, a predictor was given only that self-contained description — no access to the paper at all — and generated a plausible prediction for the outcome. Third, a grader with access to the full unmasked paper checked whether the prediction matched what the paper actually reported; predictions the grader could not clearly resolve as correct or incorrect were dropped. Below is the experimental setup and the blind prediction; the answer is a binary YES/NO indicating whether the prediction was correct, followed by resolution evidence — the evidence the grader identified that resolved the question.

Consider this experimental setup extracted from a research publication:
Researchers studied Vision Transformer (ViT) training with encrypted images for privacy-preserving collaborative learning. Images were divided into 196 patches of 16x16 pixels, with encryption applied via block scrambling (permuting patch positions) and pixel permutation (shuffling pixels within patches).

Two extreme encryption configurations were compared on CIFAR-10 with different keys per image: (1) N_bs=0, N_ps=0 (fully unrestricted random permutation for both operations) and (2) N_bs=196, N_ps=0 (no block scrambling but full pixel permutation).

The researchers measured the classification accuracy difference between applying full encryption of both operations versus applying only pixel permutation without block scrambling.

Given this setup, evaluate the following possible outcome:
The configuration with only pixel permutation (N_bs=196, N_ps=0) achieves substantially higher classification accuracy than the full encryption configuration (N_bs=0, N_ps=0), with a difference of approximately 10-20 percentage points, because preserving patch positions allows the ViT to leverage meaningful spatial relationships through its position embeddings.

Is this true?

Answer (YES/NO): NO